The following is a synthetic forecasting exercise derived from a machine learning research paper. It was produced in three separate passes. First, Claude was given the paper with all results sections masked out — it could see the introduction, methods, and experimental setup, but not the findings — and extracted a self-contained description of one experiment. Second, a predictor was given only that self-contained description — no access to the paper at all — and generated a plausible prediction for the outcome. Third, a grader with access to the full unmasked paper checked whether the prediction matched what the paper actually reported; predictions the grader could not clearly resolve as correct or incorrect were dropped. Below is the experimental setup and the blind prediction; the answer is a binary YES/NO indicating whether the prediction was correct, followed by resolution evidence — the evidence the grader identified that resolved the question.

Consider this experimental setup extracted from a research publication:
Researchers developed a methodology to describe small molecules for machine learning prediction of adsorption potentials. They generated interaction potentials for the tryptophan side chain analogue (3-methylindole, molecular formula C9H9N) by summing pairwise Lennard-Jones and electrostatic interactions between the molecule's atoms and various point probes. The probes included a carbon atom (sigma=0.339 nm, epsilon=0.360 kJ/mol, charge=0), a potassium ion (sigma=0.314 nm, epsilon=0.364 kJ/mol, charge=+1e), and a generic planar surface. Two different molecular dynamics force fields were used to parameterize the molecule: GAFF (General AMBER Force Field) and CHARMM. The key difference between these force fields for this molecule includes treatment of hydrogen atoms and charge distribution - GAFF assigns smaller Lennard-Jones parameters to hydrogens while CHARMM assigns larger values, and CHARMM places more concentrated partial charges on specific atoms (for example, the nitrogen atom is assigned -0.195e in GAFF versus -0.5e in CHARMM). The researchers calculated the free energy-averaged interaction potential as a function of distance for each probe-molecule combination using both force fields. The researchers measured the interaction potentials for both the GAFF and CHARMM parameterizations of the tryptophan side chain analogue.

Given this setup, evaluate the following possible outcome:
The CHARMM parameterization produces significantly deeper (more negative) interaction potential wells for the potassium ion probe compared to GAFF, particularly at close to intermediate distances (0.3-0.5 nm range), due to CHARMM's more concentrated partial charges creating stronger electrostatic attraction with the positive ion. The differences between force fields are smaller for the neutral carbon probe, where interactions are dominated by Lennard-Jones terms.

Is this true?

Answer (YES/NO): NO